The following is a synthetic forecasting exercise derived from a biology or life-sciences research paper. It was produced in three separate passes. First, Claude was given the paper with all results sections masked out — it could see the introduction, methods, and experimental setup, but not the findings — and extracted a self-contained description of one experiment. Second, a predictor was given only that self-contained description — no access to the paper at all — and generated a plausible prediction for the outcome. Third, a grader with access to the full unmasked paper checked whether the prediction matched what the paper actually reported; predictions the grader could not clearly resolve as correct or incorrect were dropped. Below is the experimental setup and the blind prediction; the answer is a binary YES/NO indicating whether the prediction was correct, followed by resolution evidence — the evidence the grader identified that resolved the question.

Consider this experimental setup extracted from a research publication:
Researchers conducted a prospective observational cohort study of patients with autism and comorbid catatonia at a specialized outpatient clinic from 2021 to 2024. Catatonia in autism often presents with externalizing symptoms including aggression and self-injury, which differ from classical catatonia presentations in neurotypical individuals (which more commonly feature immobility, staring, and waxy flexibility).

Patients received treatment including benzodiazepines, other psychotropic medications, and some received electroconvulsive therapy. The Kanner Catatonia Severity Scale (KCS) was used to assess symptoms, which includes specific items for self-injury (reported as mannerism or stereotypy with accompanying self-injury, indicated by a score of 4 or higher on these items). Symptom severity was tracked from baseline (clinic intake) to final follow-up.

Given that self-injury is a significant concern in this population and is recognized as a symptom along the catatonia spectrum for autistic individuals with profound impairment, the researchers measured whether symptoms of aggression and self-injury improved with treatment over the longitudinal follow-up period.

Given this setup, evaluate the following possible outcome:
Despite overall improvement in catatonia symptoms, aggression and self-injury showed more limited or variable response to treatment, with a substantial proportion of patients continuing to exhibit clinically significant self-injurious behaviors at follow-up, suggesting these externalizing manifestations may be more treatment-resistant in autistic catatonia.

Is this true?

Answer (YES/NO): YES